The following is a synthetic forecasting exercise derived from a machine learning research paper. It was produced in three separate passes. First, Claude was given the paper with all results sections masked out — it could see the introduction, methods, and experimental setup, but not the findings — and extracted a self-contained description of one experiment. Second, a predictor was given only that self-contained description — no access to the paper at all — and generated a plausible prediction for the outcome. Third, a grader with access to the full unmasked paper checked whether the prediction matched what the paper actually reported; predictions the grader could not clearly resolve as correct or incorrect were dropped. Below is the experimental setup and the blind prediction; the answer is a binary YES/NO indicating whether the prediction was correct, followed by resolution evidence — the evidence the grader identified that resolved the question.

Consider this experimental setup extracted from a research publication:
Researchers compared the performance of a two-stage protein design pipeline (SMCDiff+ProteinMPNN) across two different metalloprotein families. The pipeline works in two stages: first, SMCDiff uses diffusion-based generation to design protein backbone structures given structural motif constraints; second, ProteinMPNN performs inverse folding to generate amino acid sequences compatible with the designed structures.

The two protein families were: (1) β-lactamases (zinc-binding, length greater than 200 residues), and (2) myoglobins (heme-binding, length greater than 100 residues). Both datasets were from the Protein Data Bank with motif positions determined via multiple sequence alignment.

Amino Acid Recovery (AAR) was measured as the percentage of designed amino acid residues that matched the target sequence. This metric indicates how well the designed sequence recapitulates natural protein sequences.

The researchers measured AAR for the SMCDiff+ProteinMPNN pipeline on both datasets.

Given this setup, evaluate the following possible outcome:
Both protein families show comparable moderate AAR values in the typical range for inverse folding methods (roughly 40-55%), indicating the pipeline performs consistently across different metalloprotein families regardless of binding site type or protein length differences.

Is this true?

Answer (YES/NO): NO